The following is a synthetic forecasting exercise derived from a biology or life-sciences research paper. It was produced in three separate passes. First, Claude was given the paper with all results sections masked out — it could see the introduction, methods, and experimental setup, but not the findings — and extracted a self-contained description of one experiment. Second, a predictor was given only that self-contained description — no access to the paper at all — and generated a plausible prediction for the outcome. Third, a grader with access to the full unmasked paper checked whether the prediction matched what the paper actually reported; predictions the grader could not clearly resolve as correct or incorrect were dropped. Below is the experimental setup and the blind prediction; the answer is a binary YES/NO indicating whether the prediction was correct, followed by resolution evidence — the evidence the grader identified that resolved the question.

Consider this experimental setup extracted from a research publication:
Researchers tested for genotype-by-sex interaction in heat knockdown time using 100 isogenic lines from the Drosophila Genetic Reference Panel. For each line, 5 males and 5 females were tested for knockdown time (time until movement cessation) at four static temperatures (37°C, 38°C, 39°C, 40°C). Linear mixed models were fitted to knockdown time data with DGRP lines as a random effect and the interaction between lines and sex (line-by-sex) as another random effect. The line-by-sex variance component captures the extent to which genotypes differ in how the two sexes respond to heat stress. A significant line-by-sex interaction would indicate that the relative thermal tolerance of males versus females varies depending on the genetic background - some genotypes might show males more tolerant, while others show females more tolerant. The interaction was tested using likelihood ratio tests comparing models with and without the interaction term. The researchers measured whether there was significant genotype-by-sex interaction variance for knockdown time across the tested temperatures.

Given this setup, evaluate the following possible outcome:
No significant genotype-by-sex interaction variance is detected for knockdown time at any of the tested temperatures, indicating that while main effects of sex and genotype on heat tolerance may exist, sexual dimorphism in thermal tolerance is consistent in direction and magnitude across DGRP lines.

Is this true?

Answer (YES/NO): NO